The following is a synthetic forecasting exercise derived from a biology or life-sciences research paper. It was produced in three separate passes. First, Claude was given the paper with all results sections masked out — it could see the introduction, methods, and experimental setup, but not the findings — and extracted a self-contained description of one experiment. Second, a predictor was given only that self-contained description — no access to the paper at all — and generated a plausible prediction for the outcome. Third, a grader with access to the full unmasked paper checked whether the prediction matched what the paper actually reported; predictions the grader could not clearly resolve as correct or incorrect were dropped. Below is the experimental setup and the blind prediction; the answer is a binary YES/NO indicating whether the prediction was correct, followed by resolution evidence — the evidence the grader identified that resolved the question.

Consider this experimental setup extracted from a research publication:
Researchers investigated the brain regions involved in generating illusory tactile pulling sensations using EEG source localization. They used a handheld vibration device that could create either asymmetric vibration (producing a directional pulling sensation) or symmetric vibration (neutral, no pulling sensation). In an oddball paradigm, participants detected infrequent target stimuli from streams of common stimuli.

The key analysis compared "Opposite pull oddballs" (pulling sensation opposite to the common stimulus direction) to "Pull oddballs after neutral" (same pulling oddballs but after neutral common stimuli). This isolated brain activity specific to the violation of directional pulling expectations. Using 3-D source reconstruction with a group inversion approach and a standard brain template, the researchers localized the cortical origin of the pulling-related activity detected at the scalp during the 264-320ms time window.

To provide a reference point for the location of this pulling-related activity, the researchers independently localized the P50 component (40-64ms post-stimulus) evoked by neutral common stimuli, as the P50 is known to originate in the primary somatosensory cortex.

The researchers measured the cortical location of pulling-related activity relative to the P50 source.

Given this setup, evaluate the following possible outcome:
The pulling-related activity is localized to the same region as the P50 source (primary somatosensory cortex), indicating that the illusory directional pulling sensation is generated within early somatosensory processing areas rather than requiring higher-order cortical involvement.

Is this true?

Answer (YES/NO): NO